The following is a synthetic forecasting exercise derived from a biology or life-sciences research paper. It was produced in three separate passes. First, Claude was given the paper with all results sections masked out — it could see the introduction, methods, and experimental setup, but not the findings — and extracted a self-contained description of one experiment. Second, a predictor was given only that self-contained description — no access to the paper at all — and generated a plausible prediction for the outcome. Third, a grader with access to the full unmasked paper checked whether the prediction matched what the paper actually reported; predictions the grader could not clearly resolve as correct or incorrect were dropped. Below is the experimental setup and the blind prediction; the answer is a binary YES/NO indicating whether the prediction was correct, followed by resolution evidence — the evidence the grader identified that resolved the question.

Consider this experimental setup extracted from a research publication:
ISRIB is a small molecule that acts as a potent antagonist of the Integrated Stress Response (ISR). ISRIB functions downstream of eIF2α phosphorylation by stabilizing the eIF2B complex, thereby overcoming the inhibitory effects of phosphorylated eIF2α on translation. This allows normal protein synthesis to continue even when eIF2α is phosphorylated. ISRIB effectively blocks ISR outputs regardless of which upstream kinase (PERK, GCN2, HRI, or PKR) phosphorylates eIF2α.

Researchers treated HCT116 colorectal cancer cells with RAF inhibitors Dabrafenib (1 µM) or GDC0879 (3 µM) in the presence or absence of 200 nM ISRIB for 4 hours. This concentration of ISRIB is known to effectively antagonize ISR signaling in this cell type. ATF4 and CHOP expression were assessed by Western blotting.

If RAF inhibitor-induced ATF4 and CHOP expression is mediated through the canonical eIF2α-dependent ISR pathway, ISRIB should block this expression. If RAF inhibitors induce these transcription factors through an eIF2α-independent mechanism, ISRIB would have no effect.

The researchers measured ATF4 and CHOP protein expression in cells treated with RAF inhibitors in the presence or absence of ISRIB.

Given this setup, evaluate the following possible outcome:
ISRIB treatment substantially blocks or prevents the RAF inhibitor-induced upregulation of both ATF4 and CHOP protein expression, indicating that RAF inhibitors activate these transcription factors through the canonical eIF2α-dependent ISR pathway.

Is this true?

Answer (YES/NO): YES